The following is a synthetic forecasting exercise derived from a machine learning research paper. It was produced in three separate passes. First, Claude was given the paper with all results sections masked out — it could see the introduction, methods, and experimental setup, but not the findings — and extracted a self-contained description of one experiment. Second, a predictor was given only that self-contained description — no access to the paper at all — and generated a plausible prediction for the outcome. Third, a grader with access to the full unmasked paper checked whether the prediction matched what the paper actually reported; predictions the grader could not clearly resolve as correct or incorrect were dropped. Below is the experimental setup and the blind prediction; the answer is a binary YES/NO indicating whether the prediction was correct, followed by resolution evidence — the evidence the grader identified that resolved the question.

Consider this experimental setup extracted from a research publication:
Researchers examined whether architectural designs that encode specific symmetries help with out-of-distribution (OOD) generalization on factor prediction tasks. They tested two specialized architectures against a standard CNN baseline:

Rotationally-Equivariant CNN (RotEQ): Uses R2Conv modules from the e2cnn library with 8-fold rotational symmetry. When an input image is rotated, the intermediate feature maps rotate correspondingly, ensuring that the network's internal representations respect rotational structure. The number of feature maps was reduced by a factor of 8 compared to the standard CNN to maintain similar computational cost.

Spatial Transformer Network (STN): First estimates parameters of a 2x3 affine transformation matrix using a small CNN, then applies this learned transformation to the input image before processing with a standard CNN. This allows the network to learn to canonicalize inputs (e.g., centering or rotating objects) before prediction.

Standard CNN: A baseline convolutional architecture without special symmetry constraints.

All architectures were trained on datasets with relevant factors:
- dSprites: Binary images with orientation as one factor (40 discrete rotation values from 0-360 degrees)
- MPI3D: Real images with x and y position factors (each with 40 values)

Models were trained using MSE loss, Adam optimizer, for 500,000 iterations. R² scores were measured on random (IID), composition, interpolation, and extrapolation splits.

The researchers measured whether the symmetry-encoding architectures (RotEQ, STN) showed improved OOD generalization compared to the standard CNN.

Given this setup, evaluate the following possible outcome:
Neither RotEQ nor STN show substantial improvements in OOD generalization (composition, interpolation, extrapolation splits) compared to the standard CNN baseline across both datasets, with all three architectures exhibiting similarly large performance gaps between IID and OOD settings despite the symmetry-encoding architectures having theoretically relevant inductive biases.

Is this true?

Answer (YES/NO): YES